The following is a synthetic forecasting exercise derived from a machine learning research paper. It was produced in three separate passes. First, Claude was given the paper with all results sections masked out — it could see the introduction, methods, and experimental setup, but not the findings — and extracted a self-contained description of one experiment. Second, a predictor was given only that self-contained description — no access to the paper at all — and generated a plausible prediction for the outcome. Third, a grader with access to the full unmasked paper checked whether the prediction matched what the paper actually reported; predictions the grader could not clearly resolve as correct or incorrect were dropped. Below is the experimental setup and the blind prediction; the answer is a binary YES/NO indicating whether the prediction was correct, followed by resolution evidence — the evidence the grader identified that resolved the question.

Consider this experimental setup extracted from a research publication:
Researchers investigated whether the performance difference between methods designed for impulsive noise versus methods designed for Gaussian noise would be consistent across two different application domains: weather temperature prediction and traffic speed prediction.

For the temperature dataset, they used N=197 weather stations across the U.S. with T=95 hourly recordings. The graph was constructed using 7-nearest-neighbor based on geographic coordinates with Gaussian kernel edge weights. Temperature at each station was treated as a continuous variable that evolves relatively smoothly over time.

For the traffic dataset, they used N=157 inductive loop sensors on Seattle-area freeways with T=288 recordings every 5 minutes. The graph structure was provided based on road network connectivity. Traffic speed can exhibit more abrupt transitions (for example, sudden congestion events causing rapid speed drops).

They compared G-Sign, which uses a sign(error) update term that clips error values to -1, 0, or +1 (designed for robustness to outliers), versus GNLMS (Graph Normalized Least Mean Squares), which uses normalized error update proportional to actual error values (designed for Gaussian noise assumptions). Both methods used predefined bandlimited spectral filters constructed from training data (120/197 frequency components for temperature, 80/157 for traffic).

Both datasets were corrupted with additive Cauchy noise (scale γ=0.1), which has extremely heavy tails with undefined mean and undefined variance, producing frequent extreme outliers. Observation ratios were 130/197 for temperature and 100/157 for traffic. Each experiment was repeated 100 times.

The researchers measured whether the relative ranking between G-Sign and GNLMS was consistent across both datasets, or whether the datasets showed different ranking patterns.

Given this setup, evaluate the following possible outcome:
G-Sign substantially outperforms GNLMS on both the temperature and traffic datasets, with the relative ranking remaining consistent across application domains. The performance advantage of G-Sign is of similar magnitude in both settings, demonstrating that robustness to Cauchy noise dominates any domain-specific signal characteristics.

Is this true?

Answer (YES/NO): NO